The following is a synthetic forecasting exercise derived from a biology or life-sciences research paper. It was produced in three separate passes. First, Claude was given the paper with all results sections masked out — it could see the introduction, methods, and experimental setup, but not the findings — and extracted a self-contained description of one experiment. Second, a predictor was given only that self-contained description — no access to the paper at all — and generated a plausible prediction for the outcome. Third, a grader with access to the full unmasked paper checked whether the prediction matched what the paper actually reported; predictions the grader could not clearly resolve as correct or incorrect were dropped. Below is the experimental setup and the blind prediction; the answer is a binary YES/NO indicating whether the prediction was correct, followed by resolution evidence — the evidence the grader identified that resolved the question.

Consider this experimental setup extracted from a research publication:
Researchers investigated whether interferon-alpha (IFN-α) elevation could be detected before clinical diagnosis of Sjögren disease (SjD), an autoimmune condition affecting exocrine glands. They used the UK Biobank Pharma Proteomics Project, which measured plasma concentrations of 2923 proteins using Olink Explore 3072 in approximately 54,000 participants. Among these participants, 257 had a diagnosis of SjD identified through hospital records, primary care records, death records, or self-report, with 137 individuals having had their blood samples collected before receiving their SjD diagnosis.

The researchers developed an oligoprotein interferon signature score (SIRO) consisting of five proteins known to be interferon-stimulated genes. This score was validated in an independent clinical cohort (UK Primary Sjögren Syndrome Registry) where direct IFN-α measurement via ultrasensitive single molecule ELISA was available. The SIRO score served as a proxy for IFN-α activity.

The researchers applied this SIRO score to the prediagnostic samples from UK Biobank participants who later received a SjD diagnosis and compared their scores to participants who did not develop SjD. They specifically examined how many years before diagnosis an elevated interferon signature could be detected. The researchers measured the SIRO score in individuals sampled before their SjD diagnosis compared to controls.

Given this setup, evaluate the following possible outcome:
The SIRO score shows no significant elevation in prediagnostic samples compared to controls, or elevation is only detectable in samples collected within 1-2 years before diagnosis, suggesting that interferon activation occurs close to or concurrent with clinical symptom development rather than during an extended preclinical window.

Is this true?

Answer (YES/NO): NO